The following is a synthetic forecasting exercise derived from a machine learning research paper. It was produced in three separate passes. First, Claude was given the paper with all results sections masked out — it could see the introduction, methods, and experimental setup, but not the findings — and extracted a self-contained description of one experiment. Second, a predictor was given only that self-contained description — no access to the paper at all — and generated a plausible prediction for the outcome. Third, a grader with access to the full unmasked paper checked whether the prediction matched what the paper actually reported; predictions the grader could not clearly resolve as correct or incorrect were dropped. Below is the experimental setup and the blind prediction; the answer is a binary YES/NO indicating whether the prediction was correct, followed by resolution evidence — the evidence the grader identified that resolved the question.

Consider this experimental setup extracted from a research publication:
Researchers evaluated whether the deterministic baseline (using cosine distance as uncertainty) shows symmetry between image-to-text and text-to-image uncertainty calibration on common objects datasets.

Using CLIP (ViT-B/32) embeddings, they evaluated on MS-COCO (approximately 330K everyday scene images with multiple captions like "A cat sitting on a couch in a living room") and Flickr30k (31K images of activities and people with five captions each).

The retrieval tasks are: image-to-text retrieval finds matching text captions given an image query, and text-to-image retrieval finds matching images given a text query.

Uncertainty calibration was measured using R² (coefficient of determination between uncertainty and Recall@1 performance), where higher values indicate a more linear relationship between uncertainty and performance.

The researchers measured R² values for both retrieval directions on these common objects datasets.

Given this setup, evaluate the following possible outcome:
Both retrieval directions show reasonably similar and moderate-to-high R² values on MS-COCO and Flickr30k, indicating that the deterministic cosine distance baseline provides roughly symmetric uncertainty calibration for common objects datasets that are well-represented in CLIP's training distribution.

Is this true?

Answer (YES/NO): NO